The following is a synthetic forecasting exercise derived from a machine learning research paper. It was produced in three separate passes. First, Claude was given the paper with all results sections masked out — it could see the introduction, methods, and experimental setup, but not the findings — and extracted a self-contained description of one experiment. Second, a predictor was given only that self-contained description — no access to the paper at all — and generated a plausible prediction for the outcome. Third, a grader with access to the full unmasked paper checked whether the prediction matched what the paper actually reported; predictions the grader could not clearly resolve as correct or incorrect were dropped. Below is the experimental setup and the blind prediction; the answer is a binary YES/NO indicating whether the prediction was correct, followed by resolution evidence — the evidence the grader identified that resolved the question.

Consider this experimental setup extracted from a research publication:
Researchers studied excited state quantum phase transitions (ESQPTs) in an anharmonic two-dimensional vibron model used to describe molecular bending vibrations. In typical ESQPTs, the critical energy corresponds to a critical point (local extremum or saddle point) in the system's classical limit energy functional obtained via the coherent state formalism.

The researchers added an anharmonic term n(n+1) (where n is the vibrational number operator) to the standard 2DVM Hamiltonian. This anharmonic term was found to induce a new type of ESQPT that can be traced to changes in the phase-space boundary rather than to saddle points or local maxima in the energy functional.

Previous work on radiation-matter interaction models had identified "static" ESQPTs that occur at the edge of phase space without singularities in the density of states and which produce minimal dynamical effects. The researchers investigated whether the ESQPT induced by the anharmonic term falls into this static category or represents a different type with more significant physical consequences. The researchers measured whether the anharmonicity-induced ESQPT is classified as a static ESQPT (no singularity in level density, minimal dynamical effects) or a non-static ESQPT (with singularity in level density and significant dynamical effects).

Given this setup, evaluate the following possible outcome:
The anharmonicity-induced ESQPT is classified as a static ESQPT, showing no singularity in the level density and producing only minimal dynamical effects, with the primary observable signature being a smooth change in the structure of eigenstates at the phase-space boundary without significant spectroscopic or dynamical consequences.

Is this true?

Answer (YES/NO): NO